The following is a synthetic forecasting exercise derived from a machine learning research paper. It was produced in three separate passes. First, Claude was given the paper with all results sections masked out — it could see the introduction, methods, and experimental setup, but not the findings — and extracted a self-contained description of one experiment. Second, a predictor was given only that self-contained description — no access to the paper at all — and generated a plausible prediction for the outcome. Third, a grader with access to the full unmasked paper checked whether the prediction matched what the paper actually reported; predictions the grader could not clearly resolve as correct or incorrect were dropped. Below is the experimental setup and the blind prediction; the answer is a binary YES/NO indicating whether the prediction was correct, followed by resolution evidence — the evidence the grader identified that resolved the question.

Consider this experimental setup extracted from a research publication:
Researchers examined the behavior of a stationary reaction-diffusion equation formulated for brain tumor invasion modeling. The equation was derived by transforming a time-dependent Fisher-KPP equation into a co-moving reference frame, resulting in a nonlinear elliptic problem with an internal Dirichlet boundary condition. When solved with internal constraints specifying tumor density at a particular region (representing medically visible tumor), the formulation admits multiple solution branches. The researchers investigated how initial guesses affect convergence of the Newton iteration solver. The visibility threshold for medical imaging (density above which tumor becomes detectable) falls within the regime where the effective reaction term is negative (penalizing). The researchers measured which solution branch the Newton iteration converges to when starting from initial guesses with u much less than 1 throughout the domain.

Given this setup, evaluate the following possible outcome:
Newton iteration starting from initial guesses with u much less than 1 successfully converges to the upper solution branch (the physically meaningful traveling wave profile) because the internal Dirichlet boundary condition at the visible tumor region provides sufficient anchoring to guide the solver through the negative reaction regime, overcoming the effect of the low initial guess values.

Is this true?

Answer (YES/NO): NO